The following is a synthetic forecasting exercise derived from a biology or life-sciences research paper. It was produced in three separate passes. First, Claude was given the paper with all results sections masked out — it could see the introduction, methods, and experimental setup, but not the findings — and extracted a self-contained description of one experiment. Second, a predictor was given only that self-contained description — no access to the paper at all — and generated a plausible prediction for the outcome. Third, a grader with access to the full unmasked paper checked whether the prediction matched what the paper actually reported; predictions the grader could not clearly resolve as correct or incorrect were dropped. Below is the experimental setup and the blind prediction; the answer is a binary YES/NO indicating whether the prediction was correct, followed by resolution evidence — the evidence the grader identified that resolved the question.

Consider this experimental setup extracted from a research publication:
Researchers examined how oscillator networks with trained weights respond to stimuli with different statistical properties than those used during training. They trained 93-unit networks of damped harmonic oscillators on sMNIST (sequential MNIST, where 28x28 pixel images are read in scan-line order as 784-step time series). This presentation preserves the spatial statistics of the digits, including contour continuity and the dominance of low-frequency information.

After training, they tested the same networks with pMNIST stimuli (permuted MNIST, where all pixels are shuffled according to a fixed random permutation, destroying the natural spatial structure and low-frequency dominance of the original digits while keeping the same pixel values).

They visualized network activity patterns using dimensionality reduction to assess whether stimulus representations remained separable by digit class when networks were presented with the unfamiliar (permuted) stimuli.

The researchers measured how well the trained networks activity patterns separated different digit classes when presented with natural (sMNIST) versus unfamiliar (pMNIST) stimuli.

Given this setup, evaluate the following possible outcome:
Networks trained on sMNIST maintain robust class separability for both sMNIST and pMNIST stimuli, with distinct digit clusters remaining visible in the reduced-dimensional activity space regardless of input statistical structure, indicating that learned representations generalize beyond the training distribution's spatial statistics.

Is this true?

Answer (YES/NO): NO